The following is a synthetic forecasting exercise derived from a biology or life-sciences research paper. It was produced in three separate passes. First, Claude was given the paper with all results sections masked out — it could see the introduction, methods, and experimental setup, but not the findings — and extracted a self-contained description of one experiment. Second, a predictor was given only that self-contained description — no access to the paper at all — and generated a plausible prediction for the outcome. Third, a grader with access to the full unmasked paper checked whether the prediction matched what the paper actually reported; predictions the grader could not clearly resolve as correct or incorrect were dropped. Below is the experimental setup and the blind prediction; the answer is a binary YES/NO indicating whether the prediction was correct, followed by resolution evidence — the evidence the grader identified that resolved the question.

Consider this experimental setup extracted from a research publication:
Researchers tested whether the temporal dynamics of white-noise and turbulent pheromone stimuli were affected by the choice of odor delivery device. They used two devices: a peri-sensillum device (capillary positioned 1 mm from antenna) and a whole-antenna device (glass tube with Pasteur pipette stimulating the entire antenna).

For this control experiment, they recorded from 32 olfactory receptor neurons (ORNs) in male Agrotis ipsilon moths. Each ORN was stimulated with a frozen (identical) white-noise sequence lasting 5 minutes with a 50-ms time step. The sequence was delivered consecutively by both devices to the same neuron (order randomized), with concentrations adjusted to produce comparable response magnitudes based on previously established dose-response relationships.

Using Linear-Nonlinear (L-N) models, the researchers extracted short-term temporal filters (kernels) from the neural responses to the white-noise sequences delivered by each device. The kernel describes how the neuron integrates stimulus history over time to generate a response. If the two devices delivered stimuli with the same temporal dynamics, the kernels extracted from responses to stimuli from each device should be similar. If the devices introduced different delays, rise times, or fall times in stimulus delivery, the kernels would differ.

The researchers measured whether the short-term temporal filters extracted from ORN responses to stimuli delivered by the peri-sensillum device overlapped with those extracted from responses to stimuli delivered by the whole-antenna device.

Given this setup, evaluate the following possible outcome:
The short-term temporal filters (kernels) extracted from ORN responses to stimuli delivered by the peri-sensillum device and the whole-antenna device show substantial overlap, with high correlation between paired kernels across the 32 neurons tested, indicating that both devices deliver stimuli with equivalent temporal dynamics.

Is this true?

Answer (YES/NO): YES